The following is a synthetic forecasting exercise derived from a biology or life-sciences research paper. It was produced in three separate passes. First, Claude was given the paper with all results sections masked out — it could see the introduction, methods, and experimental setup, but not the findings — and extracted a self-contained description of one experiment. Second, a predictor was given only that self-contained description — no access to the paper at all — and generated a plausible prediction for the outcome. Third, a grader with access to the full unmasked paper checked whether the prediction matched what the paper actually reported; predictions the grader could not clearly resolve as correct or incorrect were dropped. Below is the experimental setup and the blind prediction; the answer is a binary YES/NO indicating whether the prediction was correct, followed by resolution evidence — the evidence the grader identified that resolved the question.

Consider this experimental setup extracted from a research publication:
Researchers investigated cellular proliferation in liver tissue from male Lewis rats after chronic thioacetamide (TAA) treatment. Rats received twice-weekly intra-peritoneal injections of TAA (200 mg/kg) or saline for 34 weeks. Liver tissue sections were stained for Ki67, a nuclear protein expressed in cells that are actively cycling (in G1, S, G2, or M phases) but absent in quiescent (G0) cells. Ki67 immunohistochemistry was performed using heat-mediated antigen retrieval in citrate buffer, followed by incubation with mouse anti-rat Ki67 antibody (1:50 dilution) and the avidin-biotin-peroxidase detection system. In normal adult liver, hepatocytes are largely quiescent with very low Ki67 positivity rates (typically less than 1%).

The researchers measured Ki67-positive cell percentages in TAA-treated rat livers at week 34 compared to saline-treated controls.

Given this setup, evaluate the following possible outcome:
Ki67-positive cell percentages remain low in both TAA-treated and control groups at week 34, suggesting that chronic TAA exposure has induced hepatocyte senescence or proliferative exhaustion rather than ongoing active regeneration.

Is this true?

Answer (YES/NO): NO